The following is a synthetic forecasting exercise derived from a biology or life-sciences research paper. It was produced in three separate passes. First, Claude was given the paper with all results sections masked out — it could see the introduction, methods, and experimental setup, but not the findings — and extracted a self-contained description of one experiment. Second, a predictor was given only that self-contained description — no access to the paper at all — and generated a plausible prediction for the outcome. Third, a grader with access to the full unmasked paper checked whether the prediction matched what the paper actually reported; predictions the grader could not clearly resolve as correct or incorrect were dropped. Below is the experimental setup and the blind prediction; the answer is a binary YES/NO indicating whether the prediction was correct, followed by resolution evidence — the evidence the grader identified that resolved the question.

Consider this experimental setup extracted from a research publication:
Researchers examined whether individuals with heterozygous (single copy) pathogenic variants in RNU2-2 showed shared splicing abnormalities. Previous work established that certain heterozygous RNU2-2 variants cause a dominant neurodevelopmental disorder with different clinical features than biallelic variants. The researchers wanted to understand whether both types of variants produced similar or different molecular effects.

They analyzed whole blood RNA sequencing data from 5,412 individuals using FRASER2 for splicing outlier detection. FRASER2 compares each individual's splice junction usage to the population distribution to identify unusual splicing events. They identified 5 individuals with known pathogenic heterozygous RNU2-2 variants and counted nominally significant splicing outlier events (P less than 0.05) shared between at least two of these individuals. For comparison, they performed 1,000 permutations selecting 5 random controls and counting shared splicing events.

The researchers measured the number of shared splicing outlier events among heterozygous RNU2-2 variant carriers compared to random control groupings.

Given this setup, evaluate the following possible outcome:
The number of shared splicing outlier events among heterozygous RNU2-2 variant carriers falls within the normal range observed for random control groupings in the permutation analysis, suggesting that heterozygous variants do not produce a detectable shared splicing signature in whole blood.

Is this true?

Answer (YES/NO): NO